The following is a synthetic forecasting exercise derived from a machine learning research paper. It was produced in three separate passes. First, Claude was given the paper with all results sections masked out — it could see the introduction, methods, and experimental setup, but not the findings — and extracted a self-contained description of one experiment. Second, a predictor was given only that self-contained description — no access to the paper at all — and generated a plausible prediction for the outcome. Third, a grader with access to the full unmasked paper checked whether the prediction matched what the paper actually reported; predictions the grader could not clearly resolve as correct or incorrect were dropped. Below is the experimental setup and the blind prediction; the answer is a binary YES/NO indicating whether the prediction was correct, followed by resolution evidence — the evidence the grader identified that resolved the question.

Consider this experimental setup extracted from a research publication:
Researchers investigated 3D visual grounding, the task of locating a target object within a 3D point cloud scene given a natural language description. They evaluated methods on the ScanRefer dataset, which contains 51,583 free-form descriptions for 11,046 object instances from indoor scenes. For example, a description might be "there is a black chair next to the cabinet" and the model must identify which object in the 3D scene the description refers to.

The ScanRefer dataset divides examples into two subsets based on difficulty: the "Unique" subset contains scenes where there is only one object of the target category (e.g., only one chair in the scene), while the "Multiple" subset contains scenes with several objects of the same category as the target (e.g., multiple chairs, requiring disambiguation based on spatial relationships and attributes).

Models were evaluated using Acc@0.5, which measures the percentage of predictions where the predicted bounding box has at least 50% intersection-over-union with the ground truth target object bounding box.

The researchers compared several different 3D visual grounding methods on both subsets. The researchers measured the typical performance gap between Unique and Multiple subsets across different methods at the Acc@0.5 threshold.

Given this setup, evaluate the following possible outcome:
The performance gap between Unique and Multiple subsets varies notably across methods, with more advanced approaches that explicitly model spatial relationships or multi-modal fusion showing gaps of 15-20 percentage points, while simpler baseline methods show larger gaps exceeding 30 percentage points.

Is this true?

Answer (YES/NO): NO